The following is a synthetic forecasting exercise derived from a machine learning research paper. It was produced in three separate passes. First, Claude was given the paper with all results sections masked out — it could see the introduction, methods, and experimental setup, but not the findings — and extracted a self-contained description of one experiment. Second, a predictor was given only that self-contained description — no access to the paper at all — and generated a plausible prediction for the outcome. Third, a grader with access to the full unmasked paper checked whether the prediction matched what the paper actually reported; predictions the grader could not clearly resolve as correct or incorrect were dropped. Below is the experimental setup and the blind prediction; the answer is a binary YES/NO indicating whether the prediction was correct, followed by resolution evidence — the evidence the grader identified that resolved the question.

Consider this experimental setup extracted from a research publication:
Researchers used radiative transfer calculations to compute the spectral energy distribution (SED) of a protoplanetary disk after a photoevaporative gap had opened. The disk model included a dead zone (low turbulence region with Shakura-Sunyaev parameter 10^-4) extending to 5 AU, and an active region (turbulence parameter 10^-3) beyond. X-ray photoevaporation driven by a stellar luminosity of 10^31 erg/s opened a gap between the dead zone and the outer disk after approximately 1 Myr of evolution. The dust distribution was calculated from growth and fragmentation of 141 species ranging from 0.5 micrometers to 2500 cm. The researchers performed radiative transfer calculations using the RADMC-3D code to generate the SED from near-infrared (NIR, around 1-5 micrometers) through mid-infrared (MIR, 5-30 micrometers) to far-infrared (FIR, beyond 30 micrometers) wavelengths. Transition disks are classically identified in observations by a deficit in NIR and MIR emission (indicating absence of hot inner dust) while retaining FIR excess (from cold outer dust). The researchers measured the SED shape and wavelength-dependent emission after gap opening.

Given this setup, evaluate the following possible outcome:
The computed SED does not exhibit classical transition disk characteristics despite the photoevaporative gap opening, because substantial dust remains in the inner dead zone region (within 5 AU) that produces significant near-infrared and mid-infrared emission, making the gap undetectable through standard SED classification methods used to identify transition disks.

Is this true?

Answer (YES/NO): NO